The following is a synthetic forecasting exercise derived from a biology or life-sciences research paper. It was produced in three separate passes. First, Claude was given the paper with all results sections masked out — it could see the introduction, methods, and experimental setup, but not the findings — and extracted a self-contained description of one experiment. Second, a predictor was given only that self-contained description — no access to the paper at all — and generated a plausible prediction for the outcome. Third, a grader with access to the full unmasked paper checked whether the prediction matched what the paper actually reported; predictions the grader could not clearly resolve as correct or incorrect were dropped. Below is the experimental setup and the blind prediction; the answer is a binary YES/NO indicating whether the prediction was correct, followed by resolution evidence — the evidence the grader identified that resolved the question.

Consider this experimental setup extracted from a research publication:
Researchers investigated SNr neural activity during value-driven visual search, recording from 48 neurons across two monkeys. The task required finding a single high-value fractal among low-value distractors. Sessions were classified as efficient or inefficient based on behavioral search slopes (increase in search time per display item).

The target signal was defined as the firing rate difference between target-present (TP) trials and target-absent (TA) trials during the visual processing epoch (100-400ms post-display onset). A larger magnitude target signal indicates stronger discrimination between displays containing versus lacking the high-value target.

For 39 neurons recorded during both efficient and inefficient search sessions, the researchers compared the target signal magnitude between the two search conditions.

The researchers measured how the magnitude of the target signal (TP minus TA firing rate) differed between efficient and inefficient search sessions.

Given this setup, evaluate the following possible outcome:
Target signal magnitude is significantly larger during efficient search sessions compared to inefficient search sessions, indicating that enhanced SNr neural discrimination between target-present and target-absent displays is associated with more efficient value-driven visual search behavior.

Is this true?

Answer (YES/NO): YES